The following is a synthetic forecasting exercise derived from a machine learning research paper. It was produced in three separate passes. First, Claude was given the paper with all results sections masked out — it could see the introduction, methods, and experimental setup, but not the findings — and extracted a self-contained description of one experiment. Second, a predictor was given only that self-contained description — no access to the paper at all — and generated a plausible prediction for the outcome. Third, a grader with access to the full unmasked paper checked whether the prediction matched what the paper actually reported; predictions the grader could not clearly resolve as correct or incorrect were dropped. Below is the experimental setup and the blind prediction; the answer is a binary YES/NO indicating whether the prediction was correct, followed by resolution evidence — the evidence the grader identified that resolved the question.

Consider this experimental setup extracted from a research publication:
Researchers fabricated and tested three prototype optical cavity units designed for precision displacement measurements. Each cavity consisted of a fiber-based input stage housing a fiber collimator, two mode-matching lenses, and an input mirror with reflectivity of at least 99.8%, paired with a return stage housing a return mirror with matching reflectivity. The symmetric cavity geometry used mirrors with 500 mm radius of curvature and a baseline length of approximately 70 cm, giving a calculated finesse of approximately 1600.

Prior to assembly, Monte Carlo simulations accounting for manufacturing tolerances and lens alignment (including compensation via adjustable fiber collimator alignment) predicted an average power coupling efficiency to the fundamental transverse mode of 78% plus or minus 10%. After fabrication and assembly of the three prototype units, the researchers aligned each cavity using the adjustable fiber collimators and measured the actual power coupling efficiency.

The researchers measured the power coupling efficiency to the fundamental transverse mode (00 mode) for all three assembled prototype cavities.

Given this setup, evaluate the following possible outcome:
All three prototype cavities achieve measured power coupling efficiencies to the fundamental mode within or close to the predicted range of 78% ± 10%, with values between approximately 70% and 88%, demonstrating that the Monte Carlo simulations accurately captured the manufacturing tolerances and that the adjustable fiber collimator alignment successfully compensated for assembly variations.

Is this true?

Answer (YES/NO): YES